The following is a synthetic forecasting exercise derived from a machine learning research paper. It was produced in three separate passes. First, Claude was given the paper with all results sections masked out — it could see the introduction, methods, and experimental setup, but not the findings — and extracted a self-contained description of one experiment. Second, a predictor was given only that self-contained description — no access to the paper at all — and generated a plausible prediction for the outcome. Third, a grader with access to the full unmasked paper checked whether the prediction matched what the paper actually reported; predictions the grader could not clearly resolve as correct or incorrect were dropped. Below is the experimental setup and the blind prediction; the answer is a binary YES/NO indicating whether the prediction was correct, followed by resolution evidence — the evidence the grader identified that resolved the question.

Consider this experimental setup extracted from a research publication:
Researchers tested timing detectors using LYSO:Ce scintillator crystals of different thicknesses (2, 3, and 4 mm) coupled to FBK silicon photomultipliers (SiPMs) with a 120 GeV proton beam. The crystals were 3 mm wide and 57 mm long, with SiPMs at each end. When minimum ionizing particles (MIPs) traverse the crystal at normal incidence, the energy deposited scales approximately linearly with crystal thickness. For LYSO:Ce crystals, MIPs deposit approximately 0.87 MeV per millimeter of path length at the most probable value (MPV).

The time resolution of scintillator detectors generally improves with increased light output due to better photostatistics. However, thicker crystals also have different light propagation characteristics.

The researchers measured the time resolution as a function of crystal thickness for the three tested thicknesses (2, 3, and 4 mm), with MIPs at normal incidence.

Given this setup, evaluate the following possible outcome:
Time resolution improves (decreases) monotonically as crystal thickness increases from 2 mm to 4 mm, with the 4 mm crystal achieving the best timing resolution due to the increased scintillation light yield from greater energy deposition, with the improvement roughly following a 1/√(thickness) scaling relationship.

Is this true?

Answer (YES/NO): YES